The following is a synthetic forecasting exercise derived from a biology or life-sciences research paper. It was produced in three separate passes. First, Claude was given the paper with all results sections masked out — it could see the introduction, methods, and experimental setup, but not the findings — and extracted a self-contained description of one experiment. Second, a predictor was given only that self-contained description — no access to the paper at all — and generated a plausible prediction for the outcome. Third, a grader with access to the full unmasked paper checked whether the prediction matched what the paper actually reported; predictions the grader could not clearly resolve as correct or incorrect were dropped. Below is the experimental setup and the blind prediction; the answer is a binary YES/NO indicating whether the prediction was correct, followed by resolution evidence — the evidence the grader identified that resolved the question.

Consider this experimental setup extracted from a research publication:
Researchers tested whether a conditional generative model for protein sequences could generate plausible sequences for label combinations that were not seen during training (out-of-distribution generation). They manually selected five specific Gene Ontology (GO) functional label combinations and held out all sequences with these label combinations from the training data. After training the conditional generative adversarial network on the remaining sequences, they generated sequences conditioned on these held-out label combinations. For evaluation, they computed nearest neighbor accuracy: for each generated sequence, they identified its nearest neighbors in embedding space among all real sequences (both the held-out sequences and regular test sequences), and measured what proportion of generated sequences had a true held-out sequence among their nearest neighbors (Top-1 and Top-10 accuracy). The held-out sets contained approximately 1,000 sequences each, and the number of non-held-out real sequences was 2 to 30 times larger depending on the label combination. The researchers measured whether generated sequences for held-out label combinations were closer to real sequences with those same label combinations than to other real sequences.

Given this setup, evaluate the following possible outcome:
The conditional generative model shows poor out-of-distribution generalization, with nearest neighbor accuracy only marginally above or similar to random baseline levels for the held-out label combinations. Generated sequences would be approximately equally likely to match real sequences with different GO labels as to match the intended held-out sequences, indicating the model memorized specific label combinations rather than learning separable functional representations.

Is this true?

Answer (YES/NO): NO